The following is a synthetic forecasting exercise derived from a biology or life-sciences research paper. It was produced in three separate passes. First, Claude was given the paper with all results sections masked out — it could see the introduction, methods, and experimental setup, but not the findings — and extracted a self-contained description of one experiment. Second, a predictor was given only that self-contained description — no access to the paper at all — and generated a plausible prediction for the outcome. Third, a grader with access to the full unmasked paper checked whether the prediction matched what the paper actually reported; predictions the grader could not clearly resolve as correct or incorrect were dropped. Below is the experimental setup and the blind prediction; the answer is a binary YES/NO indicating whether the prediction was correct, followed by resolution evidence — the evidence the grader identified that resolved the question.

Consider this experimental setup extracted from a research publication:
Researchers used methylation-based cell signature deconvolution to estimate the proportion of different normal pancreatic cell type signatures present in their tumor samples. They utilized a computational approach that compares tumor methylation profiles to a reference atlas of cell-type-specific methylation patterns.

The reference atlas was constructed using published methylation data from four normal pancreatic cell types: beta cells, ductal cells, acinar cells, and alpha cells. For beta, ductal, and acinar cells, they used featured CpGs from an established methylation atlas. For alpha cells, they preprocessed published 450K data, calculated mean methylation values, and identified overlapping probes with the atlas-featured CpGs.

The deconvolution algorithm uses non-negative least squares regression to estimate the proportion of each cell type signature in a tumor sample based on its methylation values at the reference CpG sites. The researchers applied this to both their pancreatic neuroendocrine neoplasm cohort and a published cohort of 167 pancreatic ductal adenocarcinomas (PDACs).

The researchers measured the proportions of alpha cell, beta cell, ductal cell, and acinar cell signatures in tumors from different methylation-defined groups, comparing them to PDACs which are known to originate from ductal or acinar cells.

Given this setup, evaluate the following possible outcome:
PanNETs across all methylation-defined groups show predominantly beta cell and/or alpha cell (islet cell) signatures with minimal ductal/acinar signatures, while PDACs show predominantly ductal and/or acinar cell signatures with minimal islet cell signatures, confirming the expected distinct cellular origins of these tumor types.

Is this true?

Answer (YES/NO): NO